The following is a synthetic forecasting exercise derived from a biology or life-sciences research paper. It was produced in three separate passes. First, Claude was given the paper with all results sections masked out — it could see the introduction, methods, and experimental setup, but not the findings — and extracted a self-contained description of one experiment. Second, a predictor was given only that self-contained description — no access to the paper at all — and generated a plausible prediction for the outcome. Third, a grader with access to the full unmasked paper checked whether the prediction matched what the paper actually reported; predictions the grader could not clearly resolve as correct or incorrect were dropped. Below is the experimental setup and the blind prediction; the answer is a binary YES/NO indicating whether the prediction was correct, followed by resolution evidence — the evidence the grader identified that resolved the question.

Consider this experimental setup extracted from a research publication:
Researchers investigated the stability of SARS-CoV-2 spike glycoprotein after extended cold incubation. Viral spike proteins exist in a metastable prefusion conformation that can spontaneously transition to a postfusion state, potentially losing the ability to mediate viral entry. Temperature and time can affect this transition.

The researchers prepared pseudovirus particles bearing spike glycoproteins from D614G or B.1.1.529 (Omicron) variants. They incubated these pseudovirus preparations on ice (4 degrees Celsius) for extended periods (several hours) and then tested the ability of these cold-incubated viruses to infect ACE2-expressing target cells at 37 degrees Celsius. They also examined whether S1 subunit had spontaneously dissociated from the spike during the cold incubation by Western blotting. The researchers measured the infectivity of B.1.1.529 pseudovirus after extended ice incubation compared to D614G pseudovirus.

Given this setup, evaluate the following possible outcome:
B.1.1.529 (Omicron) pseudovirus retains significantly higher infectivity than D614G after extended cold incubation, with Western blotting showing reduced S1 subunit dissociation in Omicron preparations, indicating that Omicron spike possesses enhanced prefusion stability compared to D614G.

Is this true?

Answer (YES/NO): NO